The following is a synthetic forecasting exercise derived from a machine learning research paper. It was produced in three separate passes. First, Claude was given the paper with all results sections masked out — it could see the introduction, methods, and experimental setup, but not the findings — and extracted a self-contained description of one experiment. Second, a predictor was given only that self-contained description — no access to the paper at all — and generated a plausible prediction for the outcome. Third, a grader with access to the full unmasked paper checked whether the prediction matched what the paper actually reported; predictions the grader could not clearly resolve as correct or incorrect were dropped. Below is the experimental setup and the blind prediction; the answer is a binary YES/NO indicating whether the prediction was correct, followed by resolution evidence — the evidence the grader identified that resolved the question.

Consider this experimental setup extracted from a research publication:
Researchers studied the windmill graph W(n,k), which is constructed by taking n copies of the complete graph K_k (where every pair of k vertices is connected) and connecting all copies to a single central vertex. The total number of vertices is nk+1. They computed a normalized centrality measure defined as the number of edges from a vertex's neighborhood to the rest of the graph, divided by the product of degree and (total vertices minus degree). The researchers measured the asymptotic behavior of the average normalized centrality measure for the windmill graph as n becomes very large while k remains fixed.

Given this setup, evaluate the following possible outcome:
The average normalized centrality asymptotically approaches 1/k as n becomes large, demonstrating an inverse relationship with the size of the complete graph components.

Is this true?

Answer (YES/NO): NO